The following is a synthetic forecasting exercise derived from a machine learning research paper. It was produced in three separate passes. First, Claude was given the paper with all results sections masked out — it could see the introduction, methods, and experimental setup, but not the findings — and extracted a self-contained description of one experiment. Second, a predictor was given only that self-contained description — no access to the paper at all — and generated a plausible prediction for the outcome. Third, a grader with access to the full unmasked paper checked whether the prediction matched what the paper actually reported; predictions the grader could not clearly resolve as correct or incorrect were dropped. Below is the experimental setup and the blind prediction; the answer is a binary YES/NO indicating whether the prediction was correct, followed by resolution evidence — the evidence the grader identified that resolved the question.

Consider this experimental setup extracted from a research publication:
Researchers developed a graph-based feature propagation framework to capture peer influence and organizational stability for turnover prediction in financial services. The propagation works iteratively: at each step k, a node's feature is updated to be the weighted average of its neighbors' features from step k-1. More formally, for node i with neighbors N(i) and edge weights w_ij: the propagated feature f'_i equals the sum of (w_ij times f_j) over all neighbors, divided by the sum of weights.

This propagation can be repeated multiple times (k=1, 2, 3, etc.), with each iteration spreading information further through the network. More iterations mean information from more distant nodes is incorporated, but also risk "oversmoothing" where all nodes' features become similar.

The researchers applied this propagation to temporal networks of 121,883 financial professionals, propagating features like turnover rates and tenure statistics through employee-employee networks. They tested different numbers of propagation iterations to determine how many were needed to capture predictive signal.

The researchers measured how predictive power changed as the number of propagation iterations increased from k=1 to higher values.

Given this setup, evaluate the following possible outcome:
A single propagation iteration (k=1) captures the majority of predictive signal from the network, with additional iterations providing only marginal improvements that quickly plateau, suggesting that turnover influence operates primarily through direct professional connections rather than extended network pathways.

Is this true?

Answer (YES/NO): NO